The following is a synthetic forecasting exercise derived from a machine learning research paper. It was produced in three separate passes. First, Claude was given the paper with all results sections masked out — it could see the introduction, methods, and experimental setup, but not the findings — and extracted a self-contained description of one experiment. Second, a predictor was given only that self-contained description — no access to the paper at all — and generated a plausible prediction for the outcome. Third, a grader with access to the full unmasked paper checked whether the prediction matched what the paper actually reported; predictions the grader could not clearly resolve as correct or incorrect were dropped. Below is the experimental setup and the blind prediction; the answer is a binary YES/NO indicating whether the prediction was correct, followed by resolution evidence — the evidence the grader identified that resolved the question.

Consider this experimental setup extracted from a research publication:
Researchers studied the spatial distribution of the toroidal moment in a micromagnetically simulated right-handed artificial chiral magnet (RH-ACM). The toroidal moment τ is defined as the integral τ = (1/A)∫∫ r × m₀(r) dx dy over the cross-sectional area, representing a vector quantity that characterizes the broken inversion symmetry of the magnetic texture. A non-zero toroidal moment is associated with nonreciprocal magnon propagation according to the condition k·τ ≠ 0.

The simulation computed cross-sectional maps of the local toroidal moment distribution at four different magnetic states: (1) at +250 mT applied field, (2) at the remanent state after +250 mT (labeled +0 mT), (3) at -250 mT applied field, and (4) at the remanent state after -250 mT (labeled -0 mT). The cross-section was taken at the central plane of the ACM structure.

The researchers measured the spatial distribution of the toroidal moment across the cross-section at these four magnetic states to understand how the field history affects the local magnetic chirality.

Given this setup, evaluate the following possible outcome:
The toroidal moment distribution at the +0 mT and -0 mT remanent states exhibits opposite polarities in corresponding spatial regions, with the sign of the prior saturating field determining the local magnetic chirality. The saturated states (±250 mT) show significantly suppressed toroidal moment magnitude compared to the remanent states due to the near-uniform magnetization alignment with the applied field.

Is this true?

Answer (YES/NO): YES